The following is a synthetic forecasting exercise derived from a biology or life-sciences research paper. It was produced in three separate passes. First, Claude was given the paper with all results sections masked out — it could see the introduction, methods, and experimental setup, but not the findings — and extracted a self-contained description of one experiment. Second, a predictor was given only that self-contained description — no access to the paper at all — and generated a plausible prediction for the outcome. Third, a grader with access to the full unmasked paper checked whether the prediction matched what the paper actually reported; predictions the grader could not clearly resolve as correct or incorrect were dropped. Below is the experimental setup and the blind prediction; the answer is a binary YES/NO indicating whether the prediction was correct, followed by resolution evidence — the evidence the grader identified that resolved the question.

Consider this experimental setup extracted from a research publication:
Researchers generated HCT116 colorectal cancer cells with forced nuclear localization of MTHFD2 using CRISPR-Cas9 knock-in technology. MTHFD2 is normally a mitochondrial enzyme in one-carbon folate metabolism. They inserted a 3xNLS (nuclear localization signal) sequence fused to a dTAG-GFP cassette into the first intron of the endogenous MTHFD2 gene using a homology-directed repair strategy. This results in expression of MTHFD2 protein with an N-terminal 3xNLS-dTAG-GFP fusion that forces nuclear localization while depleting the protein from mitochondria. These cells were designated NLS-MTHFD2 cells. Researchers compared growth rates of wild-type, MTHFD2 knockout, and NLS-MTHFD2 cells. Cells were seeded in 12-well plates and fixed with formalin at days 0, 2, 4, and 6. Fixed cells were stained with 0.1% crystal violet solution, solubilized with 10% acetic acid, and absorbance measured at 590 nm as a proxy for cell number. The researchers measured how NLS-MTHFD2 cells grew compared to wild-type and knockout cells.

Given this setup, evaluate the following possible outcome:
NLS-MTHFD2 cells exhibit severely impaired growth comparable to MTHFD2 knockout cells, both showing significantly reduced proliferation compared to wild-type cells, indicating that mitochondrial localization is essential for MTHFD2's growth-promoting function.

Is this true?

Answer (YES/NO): NO